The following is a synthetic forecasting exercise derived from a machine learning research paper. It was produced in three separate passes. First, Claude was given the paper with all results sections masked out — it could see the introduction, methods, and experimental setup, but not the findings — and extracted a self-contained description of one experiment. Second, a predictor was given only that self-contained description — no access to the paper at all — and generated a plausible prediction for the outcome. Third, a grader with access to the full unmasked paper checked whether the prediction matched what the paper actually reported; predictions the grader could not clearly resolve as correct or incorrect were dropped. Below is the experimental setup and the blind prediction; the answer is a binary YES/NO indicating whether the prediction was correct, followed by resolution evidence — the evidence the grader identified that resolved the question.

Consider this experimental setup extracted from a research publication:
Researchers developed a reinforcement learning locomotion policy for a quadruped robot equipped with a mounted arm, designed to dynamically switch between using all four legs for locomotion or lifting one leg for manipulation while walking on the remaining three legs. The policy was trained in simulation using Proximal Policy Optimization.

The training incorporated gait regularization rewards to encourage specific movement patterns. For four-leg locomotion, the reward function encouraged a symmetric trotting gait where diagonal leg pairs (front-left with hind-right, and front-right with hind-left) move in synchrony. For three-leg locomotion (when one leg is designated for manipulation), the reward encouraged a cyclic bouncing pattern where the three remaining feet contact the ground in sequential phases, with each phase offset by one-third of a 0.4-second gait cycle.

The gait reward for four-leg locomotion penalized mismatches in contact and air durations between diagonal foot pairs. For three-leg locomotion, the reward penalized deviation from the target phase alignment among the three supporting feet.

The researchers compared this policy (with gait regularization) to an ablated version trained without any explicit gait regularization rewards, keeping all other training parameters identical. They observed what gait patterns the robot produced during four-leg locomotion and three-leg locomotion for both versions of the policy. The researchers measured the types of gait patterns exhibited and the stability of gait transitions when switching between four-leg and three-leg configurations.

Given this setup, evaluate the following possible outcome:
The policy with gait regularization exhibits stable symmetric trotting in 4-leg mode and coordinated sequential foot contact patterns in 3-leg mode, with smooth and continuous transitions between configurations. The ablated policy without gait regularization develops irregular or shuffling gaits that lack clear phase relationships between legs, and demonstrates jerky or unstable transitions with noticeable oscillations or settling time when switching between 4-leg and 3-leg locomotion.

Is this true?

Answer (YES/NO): NO